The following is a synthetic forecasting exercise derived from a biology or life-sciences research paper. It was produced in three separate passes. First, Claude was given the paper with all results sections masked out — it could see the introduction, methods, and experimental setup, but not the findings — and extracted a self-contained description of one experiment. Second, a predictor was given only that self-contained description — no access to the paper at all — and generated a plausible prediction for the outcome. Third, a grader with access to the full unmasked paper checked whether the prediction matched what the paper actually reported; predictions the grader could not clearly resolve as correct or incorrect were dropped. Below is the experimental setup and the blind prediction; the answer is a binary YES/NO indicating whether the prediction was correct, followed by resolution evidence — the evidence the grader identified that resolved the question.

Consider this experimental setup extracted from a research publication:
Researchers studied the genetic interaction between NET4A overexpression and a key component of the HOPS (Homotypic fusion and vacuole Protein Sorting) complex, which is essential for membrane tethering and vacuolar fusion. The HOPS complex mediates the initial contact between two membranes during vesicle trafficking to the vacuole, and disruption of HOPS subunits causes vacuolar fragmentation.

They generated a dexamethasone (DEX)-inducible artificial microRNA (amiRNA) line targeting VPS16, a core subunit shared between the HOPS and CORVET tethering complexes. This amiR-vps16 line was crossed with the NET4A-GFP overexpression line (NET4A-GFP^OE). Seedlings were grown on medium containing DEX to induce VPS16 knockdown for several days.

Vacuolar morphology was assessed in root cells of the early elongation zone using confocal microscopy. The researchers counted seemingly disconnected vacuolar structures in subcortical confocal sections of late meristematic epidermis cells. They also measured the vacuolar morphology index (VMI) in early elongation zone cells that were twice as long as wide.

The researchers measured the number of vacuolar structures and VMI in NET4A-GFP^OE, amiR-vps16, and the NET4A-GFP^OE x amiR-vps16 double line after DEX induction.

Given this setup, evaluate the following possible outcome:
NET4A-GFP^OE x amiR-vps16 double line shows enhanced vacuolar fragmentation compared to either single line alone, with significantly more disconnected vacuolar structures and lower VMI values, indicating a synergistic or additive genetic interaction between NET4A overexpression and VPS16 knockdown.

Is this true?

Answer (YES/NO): NO